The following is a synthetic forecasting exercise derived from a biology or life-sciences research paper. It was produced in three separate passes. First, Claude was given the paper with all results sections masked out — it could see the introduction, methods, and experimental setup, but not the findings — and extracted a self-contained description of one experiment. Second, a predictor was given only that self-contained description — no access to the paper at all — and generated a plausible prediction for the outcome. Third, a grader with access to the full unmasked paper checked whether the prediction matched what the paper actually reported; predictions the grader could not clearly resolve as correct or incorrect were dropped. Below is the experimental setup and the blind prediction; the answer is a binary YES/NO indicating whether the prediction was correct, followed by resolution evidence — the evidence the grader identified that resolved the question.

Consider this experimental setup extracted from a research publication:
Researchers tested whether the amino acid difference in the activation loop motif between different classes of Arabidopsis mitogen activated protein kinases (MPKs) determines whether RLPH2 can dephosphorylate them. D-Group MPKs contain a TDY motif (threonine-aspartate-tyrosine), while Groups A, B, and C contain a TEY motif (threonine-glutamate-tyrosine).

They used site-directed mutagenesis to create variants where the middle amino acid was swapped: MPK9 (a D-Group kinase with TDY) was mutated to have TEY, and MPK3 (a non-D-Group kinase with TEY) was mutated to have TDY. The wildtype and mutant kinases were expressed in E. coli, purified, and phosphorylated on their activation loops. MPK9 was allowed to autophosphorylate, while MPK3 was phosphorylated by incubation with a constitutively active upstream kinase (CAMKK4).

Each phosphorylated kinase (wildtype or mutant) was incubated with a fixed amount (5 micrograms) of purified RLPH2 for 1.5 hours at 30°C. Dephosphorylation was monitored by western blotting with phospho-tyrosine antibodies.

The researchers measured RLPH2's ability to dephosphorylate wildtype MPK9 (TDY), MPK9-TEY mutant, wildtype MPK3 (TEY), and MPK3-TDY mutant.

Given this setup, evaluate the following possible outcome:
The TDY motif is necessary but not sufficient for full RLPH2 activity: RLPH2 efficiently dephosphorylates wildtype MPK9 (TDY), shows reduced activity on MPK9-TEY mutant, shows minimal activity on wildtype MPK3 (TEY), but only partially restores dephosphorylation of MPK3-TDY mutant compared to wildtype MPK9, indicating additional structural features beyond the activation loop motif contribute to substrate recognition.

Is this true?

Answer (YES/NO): NO